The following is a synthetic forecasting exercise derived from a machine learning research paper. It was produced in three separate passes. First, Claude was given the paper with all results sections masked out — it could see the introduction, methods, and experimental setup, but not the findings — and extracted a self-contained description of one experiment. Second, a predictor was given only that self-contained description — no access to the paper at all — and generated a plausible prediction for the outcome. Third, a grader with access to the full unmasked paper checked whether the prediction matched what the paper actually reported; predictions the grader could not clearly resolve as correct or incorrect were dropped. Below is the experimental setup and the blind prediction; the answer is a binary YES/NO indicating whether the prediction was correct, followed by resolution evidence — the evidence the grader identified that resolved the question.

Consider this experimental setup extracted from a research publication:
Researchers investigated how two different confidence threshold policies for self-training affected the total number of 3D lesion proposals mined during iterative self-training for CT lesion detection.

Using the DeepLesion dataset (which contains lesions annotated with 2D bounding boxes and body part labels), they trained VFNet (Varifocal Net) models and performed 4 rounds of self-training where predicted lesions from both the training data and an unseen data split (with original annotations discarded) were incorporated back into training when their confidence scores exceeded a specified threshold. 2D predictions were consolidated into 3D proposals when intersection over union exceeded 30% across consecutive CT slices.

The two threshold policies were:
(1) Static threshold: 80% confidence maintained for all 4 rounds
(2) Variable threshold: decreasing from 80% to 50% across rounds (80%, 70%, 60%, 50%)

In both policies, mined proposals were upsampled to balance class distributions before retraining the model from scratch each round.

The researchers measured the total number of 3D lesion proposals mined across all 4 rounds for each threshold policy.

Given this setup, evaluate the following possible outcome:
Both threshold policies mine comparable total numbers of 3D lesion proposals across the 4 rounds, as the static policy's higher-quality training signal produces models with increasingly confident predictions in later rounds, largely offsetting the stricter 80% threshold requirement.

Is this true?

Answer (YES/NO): NO